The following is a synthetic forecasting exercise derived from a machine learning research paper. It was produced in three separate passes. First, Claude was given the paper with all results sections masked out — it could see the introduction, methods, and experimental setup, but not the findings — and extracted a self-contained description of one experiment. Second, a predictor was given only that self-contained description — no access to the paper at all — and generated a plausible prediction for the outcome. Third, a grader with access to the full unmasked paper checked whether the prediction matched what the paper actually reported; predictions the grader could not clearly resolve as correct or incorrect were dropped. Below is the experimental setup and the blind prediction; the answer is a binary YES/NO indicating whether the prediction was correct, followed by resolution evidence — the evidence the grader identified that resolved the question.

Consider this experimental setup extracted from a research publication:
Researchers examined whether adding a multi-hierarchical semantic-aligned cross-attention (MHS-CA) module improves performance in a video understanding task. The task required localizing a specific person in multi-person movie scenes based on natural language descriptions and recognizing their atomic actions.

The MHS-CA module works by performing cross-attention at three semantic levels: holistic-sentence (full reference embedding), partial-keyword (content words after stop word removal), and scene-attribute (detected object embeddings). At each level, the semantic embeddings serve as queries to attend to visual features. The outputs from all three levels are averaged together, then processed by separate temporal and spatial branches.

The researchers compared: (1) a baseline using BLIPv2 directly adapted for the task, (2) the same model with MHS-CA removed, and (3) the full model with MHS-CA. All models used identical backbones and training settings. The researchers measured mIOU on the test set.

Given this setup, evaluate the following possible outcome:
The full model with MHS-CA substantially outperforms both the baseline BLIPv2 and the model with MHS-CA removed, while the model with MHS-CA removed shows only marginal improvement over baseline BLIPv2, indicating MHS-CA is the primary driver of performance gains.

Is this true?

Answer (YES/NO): NO